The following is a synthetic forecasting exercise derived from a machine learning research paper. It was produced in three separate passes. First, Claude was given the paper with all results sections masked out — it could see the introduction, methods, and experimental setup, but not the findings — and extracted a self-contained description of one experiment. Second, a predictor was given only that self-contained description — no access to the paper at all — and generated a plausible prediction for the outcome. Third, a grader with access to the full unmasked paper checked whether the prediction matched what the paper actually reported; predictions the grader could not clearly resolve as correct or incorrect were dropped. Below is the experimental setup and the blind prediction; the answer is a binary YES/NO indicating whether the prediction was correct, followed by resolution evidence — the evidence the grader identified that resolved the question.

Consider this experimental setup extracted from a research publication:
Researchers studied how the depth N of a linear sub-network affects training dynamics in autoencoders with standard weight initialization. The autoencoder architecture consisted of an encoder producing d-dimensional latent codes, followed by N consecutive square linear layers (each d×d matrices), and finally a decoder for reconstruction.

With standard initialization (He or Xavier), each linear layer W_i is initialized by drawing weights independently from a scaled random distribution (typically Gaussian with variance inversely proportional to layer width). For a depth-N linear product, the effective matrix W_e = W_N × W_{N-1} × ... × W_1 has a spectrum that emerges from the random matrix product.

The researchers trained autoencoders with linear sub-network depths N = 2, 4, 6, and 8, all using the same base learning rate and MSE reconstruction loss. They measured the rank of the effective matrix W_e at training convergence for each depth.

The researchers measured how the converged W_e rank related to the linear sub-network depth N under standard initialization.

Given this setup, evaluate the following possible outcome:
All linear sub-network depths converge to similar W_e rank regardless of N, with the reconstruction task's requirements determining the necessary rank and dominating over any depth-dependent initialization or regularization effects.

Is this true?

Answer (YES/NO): NO